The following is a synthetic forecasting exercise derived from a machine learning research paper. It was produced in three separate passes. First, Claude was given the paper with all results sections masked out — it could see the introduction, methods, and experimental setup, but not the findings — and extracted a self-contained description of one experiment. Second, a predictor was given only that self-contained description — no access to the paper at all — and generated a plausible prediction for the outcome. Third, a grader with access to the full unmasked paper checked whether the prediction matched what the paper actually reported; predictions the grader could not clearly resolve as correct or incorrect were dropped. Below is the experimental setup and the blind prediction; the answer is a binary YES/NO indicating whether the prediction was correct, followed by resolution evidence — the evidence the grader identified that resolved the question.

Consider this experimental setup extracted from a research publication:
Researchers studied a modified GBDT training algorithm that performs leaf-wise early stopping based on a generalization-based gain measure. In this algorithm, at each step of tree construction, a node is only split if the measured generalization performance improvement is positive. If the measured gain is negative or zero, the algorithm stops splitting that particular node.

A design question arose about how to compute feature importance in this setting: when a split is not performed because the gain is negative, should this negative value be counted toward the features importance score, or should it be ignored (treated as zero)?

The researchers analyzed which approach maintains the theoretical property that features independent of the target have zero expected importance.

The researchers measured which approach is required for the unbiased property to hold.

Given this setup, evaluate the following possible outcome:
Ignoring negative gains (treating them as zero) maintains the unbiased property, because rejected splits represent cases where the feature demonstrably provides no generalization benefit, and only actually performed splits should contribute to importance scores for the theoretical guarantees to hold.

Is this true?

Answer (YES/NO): NO